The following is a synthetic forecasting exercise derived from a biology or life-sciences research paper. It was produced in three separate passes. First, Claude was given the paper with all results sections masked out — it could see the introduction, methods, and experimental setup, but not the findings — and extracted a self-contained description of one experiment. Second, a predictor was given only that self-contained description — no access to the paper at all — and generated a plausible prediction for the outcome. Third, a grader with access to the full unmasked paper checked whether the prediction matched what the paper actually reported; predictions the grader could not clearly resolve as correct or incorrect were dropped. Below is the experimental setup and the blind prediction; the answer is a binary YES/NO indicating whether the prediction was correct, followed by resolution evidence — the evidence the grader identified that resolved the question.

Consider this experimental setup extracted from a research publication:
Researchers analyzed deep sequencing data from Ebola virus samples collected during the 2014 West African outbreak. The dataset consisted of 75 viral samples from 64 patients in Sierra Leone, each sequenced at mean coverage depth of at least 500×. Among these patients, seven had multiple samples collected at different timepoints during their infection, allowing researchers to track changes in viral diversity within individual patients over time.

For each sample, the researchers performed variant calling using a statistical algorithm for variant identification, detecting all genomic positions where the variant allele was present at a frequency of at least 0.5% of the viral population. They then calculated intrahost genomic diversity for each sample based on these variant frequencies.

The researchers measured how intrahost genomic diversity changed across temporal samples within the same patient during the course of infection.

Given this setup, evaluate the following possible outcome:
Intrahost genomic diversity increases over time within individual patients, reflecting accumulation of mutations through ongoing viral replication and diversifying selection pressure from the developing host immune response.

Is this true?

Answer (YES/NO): NO